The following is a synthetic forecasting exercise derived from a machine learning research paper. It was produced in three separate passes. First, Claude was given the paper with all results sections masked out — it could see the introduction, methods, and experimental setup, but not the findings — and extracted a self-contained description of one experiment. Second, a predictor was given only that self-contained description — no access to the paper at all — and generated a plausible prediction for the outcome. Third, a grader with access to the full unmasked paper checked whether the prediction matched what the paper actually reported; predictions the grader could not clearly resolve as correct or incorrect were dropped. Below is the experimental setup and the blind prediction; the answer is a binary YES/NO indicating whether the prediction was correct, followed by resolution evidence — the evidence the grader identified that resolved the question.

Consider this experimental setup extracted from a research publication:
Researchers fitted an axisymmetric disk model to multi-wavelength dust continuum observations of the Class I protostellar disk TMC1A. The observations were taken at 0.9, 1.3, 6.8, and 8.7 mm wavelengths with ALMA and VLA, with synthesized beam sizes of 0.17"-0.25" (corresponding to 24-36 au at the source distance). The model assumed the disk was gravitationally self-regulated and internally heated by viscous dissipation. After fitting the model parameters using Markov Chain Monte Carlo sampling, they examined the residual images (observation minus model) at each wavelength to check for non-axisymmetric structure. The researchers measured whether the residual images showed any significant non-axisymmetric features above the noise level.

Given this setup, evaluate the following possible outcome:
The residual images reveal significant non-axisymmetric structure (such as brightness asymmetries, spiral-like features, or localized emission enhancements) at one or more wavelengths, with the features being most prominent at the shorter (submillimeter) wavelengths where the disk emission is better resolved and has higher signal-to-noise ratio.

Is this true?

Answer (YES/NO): YES